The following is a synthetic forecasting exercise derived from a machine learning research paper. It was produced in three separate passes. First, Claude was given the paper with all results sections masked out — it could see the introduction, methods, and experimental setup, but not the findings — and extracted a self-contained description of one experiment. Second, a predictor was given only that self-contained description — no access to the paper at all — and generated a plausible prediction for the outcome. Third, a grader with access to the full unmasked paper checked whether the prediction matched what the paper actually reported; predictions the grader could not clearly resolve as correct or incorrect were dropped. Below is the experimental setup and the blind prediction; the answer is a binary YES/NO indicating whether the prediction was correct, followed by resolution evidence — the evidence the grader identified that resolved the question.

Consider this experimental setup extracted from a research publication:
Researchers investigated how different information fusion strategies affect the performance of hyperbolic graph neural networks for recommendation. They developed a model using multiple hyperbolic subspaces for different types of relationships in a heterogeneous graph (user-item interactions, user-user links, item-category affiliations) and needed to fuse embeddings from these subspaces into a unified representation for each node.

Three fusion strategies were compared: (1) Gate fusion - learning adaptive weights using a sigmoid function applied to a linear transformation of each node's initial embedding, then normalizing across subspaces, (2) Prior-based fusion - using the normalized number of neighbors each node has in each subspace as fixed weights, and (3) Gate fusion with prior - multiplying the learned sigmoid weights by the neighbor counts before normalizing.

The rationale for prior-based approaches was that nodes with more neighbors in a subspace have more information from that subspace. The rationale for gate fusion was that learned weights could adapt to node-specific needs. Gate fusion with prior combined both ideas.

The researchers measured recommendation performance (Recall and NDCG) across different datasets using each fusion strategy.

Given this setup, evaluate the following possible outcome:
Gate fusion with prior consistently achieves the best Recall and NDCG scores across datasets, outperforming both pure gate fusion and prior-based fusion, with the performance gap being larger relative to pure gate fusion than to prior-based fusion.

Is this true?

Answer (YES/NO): NO